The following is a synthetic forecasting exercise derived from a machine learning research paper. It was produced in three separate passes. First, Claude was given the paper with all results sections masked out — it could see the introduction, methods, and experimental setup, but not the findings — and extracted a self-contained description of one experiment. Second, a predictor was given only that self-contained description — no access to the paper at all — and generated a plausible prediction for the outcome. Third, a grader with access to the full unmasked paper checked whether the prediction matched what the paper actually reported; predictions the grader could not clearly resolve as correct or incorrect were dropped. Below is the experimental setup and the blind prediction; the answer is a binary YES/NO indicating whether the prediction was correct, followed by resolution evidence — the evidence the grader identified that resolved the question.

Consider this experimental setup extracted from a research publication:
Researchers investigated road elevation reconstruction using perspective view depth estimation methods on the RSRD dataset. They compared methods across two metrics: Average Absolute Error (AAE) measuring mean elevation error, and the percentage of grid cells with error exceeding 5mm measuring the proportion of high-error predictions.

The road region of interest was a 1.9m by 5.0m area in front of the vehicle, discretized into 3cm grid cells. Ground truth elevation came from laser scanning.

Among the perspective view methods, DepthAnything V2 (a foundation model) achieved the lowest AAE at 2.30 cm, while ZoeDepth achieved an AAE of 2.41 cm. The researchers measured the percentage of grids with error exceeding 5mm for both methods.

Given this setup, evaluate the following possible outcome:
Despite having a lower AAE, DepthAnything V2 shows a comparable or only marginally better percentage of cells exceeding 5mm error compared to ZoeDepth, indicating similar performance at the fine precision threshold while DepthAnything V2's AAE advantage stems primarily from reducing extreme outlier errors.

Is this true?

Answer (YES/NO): NO